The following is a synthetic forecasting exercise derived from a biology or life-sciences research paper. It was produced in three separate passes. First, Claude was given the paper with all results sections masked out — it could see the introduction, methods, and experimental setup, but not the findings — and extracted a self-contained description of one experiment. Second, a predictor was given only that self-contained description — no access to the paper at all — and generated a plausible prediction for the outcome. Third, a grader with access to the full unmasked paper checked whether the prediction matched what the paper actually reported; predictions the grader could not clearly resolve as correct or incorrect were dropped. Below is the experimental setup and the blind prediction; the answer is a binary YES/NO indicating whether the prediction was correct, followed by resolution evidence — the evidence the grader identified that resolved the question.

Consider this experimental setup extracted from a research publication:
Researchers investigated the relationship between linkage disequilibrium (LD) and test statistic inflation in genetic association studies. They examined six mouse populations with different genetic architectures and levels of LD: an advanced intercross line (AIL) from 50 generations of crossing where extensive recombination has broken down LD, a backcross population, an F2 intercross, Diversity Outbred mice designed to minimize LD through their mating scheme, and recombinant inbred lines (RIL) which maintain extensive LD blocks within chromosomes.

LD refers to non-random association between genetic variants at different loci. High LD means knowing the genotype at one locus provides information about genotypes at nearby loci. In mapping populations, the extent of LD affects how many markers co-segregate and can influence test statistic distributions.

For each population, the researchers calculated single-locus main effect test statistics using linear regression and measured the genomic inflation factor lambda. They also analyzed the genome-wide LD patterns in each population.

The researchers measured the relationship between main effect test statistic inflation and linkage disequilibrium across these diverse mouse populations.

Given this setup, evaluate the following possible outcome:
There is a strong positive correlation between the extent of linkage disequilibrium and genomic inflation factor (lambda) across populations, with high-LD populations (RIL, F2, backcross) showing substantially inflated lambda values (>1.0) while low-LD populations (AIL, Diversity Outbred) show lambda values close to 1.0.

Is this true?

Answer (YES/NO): NO